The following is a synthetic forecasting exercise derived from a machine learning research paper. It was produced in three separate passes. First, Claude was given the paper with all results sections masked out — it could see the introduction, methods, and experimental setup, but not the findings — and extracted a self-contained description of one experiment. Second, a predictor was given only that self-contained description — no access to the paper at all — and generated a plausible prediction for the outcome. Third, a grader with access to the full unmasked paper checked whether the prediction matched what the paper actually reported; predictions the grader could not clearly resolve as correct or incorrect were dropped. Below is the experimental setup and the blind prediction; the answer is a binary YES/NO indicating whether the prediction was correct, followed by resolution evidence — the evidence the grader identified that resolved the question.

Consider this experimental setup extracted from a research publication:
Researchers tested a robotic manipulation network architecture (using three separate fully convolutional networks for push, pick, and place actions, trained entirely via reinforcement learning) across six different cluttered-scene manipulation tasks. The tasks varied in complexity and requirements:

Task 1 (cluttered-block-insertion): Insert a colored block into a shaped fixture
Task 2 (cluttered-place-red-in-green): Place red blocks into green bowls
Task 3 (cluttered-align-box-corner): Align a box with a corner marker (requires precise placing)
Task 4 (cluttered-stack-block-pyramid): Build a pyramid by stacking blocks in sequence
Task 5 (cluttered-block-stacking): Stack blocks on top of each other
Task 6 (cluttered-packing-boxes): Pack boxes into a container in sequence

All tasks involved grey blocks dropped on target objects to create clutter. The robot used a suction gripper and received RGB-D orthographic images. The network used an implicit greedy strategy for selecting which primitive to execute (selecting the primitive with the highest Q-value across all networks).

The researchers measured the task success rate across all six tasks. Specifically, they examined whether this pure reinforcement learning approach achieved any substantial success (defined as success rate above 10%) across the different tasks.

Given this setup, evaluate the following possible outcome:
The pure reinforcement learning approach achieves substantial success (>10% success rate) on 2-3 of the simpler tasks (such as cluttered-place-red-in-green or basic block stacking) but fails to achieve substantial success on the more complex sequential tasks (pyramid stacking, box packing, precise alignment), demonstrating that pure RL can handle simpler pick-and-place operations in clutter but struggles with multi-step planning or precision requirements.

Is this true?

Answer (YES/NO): NO